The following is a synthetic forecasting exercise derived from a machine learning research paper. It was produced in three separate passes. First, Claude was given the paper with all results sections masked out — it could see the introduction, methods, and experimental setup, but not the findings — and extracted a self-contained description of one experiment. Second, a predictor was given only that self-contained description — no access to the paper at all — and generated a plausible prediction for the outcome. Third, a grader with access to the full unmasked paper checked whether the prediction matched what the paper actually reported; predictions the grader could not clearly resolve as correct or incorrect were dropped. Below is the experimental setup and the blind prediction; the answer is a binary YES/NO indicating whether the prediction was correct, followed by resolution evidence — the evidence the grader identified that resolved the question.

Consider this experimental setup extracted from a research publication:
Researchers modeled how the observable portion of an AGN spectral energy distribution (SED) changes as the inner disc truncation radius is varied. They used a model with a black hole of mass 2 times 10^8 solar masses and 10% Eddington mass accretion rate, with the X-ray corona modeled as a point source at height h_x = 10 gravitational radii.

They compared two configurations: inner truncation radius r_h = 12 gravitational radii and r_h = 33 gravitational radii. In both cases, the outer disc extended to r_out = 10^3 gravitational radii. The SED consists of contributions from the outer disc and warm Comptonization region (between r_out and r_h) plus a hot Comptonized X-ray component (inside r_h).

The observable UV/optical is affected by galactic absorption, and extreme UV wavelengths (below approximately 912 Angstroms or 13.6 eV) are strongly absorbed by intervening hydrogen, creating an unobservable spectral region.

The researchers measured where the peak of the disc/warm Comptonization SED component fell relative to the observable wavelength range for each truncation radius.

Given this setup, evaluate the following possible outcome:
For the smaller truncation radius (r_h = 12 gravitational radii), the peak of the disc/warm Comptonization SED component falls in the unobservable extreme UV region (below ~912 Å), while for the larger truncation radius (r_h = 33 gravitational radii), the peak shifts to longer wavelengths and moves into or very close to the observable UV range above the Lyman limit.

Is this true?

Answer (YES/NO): YES